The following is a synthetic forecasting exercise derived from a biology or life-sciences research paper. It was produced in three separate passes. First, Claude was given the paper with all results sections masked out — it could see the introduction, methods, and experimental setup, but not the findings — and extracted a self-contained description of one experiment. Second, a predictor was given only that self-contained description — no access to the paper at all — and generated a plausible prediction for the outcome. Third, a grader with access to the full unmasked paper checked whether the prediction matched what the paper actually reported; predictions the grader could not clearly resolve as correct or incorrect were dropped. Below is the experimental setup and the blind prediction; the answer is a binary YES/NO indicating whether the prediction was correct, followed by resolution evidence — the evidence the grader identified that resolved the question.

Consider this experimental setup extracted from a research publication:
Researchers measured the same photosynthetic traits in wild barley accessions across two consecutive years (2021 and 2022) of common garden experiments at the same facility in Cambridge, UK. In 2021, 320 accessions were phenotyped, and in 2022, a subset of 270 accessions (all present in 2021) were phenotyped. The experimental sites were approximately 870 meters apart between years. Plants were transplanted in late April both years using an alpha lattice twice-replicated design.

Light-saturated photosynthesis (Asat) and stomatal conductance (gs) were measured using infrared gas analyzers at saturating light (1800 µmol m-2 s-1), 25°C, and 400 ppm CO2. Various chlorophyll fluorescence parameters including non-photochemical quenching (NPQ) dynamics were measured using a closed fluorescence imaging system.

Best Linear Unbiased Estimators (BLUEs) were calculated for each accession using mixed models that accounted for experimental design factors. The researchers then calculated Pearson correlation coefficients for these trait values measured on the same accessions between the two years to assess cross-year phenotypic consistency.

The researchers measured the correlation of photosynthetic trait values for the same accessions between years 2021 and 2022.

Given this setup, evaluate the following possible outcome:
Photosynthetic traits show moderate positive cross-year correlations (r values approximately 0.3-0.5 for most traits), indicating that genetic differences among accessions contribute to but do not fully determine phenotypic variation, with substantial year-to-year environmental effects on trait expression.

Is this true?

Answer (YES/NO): NO